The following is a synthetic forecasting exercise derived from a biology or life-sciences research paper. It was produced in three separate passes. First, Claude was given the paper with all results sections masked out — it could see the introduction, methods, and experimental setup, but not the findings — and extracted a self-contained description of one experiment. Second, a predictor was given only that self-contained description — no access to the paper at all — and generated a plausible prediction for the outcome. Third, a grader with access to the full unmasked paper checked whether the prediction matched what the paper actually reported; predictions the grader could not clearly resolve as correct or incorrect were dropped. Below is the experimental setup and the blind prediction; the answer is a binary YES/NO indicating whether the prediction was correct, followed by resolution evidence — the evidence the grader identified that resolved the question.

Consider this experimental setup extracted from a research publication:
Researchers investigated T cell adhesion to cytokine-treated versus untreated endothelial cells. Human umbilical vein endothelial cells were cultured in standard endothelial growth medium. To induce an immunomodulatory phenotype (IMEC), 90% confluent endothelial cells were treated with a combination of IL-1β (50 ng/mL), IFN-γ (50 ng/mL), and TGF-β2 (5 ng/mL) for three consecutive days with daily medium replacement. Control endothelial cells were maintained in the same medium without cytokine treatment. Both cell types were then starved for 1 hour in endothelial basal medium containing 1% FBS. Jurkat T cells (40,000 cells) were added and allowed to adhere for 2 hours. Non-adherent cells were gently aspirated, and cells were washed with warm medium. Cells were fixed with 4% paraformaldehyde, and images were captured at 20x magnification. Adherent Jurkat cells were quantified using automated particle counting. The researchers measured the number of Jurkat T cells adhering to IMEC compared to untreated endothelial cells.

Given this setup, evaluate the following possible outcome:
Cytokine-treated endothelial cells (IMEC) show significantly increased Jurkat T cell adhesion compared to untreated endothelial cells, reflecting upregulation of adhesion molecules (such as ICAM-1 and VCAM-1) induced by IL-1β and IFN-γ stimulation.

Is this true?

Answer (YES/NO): NO